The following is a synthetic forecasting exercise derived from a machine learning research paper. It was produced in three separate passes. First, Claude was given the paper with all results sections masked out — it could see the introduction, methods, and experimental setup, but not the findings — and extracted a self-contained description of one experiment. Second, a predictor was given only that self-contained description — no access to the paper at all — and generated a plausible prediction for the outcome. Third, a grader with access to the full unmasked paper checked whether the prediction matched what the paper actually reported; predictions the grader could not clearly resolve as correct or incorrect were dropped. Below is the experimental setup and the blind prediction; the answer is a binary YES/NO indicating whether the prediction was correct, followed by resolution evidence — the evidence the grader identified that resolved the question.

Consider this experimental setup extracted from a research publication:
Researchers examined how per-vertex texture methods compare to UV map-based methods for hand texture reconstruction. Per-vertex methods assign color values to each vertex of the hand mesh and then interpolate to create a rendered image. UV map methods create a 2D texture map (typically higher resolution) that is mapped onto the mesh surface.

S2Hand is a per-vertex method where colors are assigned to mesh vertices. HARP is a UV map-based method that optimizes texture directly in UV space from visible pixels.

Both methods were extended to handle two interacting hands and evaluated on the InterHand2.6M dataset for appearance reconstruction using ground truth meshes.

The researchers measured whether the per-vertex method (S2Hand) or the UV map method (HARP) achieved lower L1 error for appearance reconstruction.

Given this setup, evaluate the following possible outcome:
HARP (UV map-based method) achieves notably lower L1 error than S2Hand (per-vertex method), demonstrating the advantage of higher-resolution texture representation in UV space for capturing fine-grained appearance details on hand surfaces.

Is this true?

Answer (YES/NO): YES